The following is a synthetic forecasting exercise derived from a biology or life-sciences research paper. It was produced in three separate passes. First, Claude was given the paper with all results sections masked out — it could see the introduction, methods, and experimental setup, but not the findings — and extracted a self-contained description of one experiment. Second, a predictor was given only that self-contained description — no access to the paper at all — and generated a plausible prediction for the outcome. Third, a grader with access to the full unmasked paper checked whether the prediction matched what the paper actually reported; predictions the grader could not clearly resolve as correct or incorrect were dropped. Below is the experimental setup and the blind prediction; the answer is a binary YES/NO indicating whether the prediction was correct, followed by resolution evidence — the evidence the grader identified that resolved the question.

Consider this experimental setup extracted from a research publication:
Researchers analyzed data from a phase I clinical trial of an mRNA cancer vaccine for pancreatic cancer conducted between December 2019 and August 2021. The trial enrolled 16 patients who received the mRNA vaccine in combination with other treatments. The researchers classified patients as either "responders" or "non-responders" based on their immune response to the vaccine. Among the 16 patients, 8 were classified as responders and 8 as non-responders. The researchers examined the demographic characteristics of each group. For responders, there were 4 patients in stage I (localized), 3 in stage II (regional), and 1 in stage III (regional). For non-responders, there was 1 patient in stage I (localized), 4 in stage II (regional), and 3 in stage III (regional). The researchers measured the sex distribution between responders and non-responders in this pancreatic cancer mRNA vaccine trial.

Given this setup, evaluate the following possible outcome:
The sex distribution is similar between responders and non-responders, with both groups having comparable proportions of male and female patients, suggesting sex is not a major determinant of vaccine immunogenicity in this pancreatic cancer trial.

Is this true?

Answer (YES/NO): NO